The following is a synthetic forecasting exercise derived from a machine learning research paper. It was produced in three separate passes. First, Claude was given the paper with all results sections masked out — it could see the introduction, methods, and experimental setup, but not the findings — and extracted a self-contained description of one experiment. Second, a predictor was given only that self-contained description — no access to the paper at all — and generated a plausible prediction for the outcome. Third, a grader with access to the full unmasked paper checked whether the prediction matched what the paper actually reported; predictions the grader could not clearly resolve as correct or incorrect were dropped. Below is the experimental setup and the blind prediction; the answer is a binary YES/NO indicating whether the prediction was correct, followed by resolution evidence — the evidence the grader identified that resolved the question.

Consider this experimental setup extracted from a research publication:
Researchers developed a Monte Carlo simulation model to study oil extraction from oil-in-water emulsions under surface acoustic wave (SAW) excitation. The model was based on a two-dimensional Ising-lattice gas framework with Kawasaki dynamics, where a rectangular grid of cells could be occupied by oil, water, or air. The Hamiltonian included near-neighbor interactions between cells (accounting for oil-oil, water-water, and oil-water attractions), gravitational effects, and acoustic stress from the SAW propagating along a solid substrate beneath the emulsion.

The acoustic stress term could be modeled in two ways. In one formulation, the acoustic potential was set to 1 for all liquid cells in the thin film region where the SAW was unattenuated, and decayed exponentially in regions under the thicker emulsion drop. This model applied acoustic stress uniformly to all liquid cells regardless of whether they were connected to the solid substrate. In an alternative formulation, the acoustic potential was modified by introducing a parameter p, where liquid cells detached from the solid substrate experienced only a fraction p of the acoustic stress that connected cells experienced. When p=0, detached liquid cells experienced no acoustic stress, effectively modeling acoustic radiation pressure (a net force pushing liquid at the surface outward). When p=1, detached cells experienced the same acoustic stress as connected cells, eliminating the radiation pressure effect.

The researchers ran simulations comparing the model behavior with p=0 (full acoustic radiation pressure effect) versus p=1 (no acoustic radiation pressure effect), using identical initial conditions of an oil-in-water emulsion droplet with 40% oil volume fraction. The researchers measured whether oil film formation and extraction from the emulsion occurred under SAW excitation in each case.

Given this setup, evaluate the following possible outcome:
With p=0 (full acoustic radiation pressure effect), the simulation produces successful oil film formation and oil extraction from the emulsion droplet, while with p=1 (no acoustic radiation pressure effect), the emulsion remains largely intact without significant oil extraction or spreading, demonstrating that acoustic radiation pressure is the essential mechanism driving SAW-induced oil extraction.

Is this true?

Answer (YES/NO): YES